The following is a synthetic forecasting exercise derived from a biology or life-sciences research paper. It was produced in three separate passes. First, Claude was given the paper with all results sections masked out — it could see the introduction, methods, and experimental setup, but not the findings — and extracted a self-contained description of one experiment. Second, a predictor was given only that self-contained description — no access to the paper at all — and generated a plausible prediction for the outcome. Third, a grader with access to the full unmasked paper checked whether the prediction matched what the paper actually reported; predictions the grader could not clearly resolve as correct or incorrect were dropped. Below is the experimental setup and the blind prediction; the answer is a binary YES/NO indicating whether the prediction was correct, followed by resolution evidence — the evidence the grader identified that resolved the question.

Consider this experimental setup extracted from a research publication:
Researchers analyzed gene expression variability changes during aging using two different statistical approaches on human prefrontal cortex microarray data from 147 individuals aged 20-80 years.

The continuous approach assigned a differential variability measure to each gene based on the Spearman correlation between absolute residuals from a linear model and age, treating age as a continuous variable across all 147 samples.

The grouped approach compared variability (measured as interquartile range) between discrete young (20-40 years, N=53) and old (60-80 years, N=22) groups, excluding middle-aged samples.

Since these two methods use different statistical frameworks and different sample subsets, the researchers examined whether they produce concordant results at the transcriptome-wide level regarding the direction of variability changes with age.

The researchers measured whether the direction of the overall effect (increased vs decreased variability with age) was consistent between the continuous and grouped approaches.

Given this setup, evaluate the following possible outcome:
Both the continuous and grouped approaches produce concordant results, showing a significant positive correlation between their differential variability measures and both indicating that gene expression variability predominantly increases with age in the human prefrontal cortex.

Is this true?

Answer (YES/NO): YES